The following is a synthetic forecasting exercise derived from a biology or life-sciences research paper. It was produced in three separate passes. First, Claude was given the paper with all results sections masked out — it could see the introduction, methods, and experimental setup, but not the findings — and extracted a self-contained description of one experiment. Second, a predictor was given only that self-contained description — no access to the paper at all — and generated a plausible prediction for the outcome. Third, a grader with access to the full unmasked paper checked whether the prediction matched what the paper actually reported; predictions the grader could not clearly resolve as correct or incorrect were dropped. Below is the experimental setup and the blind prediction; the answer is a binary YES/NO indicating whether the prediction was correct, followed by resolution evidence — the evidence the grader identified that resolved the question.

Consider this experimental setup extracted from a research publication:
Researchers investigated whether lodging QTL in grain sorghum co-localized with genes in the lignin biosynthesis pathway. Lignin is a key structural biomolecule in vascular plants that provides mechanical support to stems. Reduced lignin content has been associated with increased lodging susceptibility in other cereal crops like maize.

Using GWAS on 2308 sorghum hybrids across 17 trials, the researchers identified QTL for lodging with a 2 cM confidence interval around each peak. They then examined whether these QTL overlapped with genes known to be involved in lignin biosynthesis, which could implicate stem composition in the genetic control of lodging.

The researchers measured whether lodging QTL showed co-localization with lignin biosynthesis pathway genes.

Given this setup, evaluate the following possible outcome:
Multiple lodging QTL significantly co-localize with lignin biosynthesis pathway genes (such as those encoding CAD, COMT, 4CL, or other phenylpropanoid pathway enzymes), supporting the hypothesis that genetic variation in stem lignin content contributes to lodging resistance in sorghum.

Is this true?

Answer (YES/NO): YES